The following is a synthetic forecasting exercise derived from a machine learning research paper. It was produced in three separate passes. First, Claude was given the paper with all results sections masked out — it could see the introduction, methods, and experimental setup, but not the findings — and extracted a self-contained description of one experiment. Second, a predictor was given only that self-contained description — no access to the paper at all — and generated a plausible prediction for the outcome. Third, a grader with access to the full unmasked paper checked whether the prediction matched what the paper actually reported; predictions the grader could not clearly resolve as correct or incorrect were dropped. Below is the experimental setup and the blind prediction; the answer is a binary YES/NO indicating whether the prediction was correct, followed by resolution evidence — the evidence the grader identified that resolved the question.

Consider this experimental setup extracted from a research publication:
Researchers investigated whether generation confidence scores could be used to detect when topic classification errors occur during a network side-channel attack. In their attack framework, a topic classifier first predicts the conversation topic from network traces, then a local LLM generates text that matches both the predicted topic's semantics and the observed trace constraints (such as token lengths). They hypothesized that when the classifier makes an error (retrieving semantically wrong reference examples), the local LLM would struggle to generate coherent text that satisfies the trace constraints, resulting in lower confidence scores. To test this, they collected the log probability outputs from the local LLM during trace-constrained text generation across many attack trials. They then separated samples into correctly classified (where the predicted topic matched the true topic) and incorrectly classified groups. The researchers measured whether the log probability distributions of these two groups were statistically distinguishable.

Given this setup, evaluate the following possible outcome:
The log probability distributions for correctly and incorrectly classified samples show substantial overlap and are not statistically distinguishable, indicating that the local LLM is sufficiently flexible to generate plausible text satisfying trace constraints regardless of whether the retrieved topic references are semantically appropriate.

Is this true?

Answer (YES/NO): NO